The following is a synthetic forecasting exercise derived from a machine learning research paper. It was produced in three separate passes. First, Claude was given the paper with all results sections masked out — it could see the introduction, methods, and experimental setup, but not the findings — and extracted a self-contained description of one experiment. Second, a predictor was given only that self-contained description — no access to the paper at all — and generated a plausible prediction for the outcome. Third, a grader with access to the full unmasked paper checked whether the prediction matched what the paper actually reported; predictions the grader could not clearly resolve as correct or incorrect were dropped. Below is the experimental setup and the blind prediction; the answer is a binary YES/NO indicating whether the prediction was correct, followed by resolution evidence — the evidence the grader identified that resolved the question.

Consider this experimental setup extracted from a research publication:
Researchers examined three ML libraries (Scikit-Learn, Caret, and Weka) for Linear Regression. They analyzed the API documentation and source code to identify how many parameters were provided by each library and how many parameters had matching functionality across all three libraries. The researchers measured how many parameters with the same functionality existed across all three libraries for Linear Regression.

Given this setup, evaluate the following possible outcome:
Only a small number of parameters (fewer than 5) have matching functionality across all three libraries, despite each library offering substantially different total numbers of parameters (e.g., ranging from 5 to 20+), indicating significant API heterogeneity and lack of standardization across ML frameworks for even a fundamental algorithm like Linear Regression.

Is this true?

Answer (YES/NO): NO